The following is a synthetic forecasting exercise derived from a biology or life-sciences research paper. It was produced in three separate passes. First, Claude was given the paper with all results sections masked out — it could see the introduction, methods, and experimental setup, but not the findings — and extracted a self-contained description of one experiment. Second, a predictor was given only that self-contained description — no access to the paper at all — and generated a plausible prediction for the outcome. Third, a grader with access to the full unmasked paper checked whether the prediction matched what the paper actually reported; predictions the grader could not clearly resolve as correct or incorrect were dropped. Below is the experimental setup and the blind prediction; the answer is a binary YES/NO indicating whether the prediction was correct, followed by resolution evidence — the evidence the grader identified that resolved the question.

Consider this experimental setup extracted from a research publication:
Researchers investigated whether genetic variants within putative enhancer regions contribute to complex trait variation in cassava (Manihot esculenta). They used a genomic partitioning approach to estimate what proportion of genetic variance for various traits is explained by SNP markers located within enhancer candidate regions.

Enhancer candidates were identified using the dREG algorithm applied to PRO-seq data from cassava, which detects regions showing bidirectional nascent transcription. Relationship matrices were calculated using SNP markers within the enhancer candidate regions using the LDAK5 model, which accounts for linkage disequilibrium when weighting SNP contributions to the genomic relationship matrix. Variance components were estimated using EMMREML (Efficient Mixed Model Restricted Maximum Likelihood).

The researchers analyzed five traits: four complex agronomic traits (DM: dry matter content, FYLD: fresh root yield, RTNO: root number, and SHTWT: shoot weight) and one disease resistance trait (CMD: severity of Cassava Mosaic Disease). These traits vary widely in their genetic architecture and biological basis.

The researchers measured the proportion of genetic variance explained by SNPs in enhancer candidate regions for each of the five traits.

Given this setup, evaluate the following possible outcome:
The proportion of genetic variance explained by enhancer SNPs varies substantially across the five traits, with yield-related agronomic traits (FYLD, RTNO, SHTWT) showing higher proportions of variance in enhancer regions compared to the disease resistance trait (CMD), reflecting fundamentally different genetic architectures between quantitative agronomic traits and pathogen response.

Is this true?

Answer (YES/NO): YES